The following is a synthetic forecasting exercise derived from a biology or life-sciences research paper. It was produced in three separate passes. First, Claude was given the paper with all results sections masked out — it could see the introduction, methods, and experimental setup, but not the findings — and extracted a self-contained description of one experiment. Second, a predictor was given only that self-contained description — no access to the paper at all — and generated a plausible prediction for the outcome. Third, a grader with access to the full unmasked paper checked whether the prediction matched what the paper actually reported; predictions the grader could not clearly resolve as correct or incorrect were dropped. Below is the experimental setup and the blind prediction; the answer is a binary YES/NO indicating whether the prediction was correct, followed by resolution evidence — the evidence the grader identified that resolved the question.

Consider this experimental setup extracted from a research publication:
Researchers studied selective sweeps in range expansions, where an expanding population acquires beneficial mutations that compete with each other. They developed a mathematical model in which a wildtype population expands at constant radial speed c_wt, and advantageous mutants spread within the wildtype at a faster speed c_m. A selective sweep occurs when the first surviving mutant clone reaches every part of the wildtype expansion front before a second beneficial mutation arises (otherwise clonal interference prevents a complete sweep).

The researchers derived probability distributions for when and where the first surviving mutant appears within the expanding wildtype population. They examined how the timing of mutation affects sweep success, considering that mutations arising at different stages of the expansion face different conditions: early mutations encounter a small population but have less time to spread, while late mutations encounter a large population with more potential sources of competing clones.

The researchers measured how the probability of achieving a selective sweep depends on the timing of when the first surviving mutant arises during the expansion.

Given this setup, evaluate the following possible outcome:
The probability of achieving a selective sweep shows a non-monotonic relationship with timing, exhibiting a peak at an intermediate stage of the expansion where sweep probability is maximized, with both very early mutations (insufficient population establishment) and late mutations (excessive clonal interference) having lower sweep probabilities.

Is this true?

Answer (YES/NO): NO